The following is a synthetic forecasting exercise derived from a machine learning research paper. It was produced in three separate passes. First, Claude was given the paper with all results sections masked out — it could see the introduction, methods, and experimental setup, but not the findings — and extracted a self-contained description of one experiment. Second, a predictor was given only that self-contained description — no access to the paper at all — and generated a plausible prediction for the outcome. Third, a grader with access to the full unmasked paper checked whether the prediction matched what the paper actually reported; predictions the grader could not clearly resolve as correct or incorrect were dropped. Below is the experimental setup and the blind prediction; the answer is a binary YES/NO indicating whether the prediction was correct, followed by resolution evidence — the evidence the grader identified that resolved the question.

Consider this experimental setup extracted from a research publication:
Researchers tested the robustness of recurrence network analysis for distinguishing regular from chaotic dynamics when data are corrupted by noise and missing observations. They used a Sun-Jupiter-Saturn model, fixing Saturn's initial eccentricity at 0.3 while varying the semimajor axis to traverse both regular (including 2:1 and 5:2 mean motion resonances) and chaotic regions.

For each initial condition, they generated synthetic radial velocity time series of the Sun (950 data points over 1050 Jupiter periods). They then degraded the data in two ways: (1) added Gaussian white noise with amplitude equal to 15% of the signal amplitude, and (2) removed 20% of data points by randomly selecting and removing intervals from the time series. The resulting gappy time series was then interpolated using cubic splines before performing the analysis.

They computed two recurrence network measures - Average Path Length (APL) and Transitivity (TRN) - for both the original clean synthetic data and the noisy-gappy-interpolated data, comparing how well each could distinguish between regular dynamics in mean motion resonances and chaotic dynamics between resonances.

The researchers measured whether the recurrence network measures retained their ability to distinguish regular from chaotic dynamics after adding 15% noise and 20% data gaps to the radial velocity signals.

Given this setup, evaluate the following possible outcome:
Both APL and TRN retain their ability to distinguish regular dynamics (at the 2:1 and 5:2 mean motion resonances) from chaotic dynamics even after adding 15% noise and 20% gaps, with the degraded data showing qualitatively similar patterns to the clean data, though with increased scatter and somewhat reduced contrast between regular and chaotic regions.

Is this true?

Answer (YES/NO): YES